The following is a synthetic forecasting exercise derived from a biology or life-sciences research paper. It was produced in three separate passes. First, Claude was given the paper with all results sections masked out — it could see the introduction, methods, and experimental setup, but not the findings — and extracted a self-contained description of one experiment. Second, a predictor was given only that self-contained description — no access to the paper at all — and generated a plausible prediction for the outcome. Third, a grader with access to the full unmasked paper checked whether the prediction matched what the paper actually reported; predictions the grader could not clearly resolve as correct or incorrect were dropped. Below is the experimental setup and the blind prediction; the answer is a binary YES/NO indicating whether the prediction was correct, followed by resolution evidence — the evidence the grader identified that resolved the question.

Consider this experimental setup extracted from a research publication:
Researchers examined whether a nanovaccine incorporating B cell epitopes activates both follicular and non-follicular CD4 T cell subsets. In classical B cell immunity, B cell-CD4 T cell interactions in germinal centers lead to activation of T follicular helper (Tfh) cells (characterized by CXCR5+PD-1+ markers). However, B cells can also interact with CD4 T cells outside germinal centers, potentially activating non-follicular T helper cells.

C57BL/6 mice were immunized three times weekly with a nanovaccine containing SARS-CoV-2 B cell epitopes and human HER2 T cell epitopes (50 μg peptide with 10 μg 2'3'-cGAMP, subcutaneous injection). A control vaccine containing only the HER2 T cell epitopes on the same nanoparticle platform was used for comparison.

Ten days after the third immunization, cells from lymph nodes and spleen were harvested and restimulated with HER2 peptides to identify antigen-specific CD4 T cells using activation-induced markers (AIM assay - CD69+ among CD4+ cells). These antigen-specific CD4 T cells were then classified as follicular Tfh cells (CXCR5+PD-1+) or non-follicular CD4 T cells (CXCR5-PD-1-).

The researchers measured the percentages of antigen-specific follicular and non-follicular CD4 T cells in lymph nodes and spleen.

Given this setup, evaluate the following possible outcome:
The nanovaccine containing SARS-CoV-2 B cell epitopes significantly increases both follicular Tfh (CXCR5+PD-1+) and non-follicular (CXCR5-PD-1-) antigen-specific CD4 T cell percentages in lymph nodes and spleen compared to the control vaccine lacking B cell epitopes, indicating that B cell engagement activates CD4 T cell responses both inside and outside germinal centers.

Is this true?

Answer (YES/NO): YES